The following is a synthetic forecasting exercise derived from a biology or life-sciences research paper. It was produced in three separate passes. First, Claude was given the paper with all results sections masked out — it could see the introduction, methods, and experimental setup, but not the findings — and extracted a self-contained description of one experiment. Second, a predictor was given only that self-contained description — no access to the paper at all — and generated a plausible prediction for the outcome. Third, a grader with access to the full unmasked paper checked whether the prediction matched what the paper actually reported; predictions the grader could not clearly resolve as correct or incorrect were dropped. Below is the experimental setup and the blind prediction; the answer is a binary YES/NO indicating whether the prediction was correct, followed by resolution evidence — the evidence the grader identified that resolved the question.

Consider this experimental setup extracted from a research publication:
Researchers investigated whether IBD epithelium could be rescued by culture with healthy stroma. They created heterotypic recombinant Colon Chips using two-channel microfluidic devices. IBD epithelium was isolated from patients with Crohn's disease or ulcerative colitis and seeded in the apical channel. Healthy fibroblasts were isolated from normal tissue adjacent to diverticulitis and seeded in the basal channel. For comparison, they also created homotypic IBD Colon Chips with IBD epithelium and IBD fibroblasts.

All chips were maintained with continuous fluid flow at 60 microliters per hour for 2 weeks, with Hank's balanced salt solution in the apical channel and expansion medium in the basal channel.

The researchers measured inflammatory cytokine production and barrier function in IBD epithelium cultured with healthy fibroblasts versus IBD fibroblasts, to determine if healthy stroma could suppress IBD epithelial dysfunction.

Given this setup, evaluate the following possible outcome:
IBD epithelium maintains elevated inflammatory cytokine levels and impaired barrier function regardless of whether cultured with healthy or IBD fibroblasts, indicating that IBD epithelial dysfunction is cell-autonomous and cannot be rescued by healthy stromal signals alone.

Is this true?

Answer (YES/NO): NO